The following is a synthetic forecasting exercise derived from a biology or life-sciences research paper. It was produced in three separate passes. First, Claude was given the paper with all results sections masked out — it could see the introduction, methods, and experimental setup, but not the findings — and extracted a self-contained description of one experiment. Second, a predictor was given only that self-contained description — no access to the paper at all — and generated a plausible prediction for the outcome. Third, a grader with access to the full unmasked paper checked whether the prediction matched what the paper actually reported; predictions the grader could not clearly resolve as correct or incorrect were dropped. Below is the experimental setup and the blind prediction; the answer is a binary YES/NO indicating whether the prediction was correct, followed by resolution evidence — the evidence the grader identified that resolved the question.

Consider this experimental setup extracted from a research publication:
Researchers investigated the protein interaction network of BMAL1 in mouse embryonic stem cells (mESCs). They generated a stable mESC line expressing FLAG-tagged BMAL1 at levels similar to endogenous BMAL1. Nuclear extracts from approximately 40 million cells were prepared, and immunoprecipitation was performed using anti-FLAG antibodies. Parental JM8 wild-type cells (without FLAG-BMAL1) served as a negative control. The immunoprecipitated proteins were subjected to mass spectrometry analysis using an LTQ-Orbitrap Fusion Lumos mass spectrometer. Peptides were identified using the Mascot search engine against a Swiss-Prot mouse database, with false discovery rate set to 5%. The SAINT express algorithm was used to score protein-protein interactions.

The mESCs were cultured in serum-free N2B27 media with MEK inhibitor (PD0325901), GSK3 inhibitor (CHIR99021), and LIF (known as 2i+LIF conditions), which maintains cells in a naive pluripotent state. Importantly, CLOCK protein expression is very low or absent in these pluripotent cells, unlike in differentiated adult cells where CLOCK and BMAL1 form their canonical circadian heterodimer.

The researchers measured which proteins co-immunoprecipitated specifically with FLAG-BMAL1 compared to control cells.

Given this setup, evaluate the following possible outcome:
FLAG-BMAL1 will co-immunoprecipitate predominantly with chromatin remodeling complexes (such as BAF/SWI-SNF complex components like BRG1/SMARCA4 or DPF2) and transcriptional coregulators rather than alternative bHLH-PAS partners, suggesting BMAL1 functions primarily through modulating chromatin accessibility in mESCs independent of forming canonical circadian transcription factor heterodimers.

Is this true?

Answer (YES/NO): NO